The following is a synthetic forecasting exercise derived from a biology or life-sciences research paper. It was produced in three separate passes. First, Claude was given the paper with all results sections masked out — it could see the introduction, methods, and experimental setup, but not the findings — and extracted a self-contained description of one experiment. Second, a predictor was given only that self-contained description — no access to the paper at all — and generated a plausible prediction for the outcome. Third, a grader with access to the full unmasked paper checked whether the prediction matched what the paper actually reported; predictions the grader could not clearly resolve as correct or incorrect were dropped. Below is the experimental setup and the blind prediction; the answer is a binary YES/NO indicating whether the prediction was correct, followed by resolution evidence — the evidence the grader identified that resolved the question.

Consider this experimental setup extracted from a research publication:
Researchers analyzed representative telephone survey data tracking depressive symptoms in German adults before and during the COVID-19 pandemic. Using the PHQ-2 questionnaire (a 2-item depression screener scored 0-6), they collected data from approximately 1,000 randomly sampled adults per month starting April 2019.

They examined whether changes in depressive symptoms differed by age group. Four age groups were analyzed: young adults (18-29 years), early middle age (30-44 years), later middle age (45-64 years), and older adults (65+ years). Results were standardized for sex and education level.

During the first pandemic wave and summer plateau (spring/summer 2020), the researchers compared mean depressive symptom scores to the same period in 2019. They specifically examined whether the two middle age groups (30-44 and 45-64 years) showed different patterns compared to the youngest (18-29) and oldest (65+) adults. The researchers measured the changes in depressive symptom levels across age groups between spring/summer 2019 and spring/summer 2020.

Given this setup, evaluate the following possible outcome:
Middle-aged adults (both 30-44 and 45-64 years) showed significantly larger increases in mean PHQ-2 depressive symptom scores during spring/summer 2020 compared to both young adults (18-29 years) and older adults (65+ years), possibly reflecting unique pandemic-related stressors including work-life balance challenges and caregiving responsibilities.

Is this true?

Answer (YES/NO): NO